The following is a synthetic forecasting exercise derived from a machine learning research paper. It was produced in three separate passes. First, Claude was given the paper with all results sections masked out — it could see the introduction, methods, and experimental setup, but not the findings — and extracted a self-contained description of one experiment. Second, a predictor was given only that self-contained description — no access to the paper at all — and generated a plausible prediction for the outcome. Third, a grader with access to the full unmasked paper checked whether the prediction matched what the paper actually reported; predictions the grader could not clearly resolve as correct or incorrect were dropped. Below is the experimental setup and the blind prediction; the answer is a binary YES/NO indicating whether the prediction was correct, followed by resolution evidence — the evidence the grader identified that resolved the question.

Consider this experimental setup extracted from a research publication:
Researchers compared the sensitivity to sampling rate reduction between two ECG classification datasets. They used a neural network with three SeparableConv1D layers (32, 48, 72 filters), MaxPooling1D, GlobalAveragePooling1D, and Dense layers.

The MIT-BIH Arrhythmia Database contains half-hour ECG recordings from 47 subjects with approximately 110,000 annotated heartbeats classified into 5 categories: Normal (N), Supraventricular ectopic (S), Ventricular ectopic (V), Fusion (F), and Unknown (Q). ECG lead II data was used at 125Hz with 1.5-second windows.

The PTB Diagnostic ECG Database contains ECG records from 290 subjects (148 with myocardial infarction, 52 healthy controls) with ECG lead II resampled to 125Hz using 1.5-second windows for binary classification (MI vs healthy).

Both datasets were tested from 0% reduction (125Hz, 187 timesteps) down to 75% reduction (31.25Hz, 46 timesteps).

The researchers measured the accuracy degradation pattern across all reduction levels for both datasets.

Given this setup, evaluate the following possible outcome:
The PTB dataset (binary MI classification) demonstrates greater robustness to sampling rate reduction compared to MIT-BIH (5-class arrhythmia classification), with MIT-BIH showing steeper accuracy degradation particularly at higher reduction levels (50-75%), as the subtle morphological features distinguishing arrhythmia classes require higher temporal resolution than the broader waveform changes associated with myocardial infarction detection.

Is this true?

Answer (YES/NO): NO